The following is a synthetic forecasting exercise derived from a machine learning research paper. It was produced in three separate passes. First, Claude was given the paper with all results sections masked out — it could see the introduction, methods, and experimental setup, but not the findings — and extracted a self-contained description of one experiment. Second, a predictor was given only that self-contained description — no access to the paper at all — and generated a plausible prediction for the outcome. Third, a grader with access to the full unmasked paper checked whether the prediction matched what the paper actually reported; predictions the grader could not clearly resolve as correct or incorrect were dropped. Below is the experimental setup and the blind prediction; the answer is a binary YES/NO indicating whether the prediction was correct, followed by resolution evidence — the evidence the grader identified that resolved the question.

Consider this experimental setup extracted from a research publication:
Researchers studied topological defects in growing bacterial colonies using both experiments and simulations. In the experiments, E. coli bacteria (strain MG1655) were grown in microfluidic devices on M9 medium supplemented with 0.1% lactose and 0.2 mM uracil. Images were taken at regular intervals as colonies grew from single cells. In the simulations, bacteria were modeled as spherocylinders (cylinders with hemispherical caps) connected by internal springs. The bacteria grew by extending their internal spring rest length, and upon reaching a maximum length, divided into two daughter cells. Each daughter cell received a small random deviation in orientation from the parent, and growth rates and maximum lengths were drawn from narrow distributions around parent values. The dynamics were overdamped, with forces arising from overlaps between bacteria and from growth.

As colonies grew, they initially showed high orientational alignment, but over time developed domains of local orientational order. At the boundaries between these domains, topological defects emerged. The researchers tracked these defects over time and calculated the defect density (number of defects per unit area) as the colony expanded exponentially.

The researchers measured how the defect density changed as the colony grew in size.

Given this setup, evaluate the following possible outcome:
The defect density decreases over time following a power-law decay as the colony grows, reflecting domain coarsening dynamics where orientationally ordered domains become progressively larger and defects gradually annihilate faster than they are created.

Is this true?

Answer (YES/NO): NO